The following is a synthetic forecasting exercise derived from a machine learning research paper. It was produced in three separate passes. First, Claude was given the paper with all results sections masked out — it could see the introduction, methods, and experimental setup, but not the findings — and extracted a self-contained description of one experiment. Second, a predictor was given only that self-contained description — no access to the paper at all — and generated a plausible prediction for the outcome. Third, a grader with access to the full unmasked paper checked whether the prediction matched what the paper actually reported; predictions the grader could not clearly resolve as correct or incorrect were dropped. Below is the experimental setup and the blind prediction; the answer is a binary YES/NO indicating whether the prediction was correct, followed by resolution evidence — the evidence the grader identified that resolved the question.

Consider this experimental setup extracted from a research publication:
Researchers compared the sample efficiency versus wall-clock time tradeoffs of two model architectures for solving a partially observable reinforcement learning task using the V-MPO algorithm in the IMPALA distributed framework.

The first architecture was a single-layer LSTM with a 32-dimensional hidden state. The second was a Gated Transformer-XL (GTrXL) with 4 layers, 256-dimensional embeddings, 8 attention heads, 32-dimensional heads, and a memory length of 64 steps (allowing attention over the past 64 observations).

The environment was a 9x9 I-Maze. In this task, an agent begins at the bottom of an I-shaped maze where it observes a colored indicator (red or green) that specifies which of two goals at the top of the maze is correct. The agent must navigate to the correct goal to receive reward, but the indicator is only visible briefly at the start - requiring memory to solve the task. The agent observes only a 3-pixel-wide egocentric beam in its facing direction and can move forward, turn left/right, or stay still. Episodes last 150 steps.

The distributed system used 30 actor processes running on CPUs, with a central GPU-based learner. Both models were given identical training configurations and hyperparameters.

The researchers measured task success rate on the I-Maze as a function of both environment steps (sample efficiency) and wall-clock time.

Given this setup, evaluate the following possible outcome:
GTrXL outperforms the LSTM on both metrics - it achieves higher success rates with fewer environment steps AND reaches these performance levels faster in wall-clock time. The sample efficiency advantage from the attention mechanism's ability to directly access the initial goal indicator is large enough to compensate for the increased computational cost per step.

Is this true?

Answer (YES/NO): NO